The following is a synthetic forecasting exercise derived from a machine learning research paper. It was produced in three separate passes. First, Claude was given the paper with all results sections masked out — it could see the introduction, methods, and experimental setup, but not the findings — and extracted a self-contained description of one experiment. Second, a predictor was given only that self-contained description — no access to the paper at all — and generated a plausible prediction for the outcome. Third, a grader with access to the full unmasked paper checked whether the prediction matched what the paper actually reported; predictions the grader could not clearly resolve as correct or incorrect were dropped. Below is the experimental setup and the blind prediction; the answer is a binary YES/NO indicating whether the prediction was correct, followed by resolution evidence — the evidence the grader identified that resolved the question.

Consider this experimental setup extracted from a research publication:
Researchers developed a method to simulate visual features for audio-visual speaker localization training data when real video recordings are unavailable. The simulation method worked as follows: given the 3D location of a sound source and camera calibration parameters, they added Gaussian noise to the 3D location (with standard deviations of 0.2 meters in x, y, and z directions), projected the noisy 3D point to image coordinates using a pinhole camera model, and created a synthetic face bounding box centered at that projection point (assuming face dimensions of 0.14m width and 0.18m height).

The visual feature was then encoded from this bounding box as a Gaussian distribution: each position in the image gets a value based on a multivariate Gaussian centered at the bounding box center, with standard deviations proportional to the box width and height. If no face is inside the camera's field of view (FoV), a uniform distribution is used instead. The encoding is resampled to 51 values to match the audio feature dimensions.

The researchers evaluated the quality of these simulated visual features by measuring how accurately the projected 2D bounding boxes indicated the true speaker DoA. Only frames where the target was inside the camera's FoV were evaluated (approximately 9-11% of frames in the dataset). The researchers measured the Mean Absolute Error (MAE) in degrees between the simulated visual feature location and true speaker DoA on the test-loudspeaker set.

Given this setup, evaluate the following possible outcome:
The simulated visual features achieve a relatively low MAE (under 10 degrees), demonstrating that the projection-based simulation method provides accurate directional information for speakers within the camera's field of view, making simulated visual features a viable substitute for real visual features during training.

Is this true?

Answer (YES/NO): YES